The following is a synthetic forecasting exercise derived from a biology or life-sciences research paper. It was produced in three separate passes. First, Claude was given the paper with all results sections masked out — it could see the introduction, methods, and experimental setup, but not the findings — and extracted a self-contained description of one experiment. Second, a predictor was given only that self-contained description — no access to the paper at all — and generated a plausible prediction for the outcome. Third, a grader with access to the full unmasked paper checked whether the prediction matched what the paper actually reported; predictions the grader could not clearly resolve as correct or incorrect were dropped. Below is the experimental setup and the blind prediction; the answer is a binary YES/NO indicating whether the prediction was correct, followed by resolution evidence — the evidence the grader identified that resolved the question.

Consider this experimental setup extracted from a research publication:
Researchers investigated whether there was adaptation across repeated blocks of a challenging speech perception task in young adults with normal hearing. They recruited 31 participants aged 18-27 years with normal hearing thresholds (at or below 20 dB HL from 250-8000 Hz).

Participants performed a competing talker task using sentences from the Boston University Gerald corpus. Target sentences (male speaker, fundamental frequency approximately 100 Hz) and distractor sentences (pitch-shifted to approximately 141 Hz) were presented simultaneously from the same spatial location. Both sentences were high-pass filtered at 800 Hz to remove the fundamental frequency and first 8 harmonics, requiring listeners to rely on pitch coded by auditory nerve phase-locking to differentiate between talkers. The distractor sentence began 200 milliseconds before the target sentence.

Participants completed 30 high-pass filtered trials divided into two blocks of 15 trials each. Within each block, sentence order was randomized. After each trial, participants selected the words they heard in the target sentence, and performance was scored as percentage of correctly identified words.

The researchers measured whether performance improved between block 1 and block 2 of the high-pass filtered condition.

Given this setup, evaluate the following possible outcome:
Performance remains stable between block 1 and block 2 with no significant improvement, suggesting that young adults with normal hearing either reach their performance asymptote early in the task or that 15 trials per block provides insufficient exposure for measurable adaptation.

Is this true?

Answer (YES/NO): NO